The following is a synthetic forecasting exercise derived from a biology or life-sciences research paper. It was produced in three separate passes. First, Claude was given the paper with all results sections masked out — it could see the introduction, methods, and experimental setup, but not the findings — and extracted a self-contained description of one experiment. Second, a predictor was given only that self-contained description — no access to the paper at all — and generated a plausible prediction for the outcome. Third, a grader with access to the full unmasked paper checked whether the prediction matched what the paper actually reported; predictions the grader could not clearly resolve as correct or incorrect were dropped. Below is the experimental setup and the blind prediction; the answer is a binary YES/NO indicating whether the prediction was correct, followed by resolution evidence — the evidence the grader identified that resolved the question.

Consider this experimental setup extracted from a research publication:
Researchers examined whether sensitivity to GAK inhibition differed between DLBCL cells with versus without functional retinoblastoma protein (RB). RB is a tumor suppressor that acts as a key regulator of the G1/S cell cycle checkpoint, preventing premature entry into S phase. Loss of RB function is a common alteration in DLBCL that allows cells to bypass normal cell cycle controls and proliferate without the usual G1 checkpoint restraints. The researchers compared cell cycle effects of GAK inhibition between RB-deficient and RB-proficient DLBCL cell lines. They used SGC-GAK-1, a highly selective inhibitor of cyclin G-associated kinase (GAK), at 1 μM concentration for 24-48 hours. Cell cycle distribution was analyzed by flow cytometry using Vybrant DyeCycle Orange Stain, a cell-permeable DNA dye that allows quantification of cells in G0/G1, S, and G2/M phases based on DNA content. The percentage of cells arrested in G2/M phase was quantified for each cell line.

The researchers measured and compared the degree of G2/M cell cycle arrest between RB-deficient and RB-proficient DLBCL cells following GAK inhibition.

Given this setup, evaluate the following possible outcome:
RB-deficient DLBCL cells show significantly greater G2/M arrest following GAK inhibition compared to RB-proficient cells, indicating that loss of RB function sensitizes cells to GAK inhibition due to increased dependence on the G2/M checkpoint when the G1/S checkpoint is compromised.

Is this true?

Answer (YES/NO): YES